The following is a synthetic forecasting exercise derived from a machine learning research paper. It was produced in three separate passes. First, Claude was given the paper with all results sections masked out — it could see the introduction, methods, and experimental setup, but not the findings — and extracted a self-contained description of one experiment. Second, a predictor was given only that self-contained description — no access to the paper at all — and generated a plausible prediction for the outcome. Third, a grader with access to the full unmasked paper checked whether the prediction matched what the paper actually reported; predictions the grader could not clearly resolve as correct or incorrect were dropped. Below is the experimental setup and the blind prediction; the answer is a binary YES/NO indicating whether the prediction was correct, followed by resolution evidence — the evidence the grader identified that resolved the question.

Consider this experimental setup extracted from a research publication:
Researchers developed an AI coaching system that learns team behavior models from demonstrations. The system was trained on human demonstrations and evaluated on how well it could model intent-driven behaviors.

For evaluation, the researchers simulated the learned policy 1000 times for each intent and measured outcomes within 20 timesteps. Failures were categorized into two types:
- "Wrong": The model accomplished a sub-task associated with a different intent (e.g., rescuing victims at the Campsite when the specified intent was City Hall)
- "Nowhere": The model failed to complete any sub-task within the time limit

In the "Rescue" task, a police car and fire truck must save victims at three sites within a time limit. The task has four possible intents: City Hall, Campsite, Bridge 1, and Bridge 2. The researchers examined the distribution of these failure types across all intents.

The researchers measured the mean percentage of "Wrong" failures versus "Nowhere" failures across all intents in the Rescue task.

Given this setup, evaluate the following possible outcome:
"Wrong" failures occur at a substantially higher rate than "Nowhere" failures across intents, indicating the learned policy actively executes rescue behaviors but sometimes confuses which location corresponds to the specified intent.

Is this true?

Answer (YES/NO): NO